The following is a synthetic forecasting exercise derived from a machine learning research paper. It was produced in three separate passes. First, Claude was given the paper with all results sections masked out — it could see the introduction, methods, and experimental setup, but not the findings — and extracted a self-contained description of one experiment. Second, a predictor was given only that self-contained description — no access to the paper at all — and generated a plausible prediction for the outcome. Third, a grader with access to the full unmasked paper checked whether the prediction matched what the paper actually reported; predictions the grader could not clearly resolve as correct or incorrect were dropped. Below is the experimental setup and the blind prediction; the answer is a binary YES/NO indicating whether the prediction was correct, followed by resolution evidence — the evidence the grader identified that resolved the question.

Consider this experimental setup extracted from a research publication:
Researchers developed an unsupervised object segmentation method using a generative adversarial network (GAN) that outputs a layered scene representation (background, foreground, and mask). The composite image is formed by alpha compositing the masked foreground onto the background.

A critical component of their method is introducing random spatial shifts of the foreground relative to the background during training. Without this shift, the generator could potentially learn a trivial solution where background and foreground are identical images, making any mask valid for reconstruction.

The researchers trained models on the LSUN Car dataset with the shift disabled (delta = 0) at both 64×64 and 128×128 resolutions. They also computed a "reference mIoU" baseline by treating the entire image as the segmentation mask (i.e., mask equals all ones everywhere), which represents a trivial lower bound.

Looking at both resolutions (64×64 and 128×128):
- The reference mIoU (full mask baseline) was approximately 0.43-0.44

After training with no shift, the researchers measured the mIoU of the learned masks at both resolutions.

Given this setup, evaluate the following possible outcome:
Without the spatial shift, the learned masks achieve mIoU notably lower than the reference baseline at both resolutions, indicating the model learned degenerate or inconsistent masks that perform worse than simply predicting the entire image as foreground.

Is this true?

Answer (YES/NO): YES